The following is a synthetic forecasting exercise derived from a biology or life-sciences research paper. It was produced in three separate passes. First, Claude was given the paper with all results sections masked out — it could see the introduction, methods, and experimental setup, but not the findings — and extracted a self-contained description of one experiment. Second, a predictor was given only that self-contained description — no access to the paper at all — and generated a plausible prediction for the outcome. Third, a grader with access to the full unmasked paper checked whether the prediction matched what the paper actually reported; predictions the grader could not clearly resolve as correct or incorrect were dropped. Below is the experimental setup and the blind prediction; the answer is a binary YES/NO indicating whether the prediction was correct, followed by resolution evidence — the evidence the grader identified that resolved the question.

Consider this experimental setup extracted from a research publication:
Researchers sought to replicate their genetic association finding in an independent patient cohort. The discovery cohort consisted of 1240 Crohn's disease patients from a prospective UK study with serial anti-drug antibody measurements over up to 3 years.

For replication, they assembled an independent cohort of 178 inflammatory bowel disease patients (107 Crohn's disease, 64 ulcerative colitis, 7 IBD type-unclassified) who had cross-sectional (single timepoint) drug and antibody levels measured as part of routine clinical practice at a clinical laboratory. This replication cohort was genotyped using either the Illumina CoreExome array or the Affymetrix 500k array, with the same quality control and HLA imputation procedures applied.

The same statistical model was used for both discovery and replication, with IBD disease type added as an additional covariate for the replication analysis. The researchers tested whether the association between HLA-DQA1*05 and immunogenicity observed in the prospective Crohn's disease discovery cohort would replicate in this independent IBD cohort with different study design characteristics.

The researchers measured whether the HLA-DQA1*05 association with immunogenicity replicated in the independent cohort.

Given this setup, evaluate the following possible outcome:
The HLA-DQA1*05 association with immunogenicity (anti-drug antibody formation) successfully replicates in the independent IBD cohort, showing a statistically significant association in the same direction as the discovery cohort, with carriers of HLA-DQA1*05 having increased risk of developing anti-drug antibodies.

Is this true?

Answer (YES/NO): YES